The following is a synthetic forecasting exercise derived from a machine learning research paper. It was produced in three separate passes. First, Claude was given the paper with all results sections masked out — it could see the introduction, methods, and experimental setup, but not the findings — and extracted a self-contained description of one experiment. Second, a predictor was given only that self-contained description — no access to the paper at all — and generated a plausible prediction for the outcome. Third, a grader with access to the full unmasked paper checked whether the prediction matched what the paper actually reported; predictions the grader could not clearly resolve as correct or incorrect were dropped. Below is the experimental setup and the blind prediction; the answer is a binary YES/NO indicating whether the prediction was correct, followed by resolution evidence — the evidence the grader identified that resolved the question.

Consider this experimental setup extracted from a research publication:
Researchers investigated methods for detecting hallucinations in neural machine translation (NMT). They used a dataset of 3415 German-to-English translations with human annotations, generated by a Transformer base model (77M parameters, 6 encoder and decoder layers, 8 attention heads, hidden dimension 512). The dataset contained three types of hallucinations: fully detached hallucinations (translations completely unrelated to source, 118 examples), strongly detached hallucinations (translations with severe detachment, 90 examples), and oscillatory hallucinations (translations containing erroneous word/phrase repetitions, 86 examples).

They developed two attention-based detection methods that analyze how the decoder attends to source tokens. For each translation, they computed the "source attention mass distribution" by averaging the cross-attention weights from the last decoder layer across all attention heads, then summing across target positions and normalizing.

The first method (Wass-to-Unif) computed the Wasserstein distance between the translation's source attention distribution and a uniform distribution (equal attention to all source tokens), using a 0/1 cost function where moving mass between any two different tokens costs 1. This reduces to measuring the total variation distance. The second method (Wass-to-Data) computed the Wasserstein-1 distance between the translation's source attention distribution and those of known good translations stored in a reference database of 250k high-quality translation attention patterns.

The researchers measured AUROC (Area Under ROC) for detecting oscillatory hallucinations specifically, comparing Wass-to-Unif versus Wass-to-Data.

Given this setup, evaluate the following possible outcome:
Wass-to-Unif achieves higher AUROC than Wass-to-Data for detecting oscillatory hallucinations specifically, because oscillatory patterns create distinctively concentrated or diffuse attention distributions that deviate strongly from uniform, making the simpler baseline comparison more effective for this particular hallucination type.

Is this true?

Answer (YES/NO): NO